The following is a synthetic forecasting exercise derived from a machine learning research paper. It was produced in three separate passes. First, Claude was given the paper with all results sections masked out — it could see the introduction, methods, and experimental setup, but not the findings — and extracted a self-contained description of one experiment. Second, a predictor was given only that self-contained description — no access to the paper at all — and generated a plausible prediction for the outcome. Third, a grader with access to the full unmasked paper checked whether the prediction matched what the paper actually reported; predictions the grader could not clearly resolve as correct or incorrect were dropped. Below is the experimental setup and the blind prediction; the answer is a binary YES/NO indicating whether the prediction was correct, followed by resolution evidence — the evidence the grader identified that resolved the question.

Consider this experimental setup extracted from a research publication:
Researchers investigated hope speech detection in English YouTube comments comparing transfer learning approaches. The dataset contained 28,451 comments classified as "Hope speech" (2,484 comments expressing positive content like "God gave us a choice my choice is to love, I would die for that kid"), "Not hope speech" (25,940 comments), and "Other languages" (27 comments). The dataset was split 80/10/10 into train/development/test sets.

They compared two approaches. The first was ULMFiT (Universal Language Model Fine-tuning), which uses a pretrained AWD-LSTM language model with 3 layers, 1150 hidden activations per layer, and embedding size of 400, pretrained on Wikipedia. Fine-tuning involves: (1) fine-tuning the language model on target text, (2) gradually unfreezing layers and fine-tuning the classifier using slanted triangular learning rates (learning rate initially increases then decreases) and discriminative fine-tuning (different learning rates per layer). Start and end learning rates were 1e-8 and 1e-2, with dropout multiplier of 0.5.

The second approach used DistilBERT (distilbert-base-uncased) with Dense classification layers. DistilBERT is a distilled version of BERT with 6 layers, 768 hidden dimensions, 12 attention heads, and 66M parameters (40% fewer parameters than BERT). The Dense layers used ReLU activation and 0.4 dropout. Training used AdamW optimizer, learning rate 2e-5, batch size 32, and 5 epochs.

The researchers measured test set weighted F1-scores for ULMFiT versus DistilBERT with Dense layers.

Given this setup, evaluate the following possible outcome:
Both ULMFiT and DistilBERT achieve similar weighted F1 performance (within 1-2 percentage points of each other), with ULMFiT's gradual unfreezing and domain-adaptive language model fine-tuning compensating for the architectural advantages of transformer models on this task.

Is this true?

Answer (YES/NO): NO